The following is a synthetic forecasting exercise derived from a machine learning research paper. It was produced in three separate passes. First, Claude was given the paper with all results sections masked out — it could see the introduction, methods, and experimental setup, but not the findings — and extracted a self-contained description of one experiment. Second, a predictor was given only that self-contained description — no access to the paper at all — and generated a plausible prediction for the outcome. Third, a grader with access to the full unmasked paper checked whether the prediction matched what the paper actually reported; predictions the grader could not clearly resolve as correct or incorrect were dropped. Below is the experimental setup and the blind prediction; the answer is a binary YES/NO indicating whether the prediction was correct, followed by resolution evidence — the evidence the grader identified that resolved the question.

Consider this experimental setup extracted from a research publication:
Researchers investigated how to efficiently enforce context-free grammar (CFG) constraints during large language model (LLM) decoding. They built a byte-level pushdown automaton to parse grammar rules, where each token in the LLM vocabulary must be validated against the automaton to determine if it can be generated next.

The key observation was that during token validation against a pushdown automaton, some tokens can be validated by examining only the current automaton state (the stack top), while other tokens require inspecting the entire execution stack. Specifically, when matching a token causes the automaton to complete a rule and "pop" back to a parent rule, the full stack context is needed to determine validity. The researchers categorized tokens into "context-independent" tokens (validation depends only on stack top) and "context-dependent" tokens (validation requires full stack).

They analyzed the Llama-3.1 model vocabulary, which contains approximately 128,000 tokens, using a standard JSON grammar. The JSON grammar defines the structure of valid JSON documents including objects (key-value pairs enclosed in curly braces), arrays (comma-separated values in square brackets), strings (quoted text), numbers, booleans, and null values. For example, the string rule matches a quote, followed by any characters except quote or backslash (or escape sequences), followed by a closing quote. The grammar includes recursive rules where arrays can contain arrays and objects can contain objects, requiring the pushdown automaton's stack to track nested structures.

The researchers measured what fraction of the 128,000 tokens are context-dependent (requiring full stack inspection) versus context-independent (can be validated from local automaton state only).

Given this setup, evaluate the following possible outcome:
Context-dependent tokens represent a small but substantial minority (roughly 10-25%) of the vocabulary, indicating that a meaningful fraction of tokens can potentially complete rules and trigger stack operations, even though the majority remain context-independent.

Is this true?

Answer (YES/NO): NO